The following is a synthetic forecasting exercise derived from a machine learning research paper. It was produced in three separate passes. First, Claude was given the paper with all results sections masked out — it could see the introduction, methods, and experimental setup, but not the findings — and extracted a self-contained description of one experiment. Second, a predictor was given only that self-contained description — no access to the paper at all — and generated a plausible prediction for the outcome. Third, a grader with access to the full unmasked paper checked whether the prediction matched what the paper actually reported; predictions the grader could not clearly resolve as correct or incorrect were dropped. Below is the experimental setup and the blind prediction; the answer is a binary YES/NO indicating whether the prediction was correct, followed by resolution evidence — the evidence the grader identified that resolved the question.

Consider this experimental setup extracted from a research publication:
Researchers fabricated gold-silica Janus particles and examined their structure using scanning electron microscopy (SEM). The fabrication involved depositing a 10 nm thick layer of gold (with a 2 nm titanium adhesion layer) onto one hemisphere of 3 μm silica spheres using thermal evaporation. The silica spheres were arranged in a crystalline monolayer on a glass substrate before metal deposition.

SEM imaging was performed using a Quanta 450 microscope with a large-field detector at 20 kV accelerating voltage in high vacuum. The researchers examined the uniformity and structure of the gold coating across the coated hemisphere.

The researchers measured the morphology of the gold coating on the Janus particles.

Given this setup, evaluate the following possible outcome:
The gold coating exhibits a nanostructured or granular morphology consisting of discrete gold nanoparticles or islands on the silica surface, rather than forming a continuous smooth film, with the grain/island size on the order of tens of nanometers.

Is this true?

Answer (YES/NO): NO